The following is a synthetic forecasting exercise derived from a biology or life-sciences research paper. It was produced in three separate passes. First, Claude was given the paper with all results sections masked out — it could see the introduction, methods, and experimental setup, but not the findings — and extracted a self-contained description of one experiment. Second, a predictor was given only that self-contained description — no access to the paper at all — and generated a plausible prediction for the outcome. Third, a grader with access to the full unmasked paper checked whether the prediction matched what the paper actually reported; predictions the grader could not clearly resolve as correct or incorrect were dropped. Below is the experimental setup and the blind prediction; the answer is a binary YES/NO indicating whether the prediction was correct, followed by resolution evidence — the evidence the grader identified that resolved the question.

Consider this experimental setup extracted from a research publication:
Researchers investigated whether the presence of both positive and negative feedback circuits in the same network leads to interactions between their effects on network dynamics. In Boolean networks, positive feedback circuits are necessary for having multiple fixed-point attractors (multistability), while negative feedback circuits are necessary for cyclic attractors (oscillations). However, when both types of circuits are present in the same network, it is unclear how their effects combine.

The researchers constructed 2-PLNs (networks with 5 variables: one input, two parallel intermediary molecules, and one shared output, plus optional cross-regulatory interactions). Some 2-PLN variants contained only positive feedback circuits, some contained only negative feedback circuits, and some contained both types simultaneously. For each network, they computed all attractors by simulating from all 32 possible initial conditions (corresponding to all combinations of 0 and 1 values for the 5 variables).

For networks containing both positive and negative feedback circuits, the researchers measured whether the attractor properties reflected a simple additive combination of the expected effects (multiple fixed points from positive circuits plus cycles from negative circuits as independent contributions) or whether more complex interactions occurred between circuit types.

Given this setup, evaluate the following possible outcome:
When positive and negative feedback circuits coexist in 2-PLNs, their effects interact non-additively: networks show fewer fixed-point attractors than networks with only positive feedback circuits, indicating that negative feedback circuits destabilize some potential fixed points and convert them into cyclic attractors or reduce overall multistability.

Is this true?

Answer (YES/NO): NO